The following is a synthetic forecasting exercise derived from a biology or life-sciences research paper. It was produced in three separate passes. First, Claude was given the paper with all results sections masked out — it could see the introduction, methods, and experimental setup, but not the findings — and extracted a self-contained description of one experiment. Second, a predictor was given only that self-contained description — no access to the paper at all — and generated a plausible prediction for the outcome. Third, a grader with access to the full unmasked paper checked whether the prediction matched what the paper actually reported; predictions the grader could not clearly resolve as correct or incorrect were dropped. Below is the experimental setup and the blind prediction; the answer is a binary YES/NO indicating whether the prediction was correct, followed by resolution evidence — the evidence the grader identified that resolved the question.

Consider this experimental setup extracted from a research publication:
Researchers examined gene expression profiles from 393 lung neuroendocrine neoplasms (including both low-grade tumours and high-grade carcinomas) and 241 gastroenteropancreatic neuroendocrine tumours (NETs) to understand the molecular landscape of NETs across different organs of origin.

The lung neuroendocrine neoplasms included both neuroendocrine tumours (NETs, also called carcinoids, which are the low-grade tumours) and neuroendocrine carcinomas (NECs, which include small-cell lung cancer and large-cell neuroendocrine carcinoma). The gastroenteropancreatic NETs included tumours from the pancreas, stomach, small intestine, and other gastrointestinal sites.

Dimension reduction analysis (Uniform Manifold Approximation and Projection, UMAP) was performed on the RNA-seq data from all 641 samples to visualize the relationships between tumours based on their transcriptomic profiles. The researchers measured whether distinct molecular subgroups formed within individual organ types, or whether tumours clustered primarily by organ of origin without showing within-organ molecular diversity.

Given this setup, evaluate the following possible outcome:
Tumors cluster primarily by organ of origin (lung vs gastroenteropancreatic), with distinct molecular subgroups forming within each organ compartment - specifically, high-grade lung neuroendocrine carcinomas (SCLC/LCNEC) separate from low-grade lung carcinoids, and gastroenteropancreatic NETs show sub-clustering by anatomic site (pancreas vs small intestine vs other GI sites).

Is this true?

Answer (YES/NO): NO